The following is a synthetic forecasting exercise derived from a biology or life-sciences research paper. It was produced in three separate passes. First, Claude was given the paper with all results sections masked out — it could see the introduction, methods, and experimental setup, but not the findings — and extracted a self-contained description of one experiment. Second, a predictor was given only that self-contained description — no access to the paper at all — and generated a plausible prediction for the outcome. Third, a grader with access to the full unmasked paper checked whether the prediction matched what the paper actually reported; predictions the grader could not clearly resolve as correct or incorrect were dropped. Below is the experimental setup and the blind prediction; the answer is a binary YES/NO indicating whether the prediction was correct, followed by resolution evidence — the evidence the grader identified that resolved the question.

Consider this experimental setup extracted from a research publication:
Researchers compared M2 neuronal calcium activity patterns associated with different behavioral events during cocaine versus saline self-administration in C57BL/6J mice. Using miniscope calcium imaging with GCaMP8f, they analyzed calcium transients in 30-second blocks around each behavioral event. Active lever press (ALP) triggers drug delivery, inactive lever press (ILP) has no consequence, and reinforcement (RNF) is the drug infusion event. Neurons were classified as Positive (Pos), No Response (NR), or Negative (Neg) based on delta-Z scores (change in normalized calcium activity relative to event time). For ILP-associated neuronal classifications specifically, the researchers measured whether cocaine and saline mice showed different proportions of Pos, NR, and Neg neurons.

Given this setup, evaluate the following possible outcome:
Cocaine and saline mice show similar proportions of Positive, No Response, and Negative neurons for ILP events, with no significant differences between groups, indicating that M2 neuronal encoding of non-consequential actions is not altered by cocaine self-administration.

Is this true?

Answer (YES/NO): YES